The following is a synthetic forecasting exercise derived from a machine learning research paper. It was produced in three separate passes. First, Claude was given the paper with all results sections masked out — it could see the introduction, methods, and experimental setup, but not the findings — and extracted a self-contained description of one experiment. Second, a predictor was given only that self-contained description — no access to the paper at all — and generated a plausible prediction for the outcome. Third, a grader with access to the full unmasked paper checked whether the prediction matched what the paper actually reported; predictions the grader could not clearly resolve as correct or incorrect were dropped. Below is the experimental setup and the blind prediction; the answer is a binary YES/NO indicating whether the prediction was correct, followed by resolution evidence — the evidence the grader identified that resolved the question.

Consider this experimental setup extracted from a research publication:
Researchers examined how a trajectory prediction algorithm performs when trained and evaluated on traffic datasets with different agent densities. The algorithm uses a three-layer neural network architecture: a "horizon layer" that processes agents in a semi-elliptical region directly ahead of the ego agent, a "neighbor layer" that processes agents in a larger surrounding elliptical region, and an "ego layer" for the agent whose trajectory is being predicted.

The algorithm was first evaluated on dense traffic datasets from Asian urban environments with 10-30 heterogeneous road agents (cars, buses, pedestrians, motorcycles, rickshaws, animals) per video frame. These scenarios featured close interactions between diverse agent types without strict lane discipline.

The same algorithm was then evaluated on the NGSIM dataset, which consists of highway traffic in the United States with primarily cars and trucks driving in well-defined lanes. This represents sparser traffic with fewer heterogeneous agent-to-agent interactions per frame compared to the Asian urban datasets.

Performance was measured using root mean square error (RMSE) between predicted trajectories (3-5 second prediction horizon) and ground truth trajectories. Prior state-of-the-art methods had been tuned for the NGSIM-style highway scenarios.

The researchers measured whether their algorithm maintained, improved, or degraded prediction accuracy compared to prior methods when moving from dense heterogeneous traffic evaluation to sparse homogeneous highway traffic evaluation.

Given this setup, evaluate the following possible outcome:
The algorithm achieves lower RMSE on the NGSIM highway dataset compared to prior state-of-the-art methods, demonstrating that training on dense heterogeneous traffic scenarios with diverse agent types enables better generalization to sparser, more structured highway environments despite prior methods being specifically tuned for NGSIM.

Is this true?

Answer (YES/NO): NO